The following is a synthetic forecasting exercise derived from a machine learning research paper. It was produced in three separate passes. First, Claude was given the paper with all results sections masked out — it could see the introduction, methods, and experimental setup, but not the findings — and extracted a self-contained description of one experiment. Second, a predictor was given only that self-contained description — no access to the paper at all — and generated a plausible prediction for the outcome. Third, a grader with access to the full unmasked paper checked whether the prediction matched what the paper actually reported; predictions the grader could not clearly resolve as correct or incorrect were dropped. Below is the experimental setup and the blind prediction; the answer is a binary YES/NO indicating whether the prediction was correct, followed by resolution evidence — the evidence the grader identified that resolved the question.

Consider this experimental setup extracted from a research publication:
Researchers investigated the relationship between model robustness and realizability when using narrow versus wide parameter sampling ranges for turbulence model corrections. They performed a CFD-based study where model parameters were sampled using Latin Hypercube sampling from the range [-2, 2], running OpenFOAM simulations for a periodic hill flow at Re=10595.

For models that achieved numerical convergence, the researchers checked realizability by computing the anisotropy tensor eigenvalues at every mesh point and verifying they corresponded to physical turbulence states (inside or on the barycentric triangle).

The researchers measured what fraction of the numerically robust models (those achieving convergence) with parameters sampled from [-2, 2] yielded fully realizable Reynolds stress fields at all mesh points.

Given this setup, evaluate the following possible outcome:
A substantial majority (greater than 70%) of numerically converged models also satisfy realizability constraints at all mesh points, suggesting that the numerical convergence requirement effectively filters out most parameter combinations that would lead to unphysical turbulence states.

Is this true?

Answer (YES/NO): NO